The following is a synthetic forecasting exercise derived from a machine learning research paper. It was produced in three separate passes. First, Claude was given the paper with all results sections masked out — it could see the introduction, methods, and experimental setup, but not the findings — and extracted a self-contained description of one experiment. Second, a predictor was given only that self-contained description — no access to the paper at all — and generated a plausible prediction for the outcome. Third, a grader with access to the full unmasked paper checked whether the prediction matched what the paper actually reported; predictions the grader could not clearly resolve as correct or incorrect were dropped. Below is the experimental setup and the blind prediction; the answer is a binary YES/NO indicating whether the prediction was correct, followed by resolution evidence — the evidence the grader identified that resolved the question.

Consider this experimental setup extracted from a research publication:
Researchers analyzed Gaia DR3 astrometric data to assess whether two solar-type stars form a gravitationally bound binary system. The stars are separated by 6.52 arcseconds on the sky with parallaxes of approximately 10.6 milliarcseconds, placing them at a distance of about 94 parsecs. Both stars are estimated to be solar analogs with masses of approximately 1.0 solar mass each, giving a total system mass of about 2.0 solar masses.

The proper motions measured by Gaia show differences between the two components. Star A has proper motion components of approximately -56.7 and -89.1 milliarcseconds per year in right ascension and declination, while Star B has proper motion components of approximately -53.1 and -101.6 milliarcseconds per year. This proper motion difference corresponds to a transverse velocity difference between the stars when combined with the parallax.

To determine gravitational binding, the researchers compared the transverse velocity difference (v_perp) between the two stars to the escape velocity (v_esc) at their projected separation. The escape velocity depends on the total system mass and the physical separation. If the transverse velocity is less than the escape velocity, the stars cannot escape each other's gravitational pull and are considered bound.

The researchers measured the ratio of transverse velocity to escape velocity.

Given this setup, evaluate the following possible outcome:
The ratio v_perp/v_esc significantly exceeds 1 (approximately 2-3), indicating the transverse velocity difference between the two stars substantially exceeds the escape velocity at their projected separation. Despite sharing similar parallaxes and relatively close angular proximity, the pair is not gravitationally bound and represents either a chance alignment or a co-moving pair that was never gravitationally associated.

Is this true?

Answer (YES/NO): NO